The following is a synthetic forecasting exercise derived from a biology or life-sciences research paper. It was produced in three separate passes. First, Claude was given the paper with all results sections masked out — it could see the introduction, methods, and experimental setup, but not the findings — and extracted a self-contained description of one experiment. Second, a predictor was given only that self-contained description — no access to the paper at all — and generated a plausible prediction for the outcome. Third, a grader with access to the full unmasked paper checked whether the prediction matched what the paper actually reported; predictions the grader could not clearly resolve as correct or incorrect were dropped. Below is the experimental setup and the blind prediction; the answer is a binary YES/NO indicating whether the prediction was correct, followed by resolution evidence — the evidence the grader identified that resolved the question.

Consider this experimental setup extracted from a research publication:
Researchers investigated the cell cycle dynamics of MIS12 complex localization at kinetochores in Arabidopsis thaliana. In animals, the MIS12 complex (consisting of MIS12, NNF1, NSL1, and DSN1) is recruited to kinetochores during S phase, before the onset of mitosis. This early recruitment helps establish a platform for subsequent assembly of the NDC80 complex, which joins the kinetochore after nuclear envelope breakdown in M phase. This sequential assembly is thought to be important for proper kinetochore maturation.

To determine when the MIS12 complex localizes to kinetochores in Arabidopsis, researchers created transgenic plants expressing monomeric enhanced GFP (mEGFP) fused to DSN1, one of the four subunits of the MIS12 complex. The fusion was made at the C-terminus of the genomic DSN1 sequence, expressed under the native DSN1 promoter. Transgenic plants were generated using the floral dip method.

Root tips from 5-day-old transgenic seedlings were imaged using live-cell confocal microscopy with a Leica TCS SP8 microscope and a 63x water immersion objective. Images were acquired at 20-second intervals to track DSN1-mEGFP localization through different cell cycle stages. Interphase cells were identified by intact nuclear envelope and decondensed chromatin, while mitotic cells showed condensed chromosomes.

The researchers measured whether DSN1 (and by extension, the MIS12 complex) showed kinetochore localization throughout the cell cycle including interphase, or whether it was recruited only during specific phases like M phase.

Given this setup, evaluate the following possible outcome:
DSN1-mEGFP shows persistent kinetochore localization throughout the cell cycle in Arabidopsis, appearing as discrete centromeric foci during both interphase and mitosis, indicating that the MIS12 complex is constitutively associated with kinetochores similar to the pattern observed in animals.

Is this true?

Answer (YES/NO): NO